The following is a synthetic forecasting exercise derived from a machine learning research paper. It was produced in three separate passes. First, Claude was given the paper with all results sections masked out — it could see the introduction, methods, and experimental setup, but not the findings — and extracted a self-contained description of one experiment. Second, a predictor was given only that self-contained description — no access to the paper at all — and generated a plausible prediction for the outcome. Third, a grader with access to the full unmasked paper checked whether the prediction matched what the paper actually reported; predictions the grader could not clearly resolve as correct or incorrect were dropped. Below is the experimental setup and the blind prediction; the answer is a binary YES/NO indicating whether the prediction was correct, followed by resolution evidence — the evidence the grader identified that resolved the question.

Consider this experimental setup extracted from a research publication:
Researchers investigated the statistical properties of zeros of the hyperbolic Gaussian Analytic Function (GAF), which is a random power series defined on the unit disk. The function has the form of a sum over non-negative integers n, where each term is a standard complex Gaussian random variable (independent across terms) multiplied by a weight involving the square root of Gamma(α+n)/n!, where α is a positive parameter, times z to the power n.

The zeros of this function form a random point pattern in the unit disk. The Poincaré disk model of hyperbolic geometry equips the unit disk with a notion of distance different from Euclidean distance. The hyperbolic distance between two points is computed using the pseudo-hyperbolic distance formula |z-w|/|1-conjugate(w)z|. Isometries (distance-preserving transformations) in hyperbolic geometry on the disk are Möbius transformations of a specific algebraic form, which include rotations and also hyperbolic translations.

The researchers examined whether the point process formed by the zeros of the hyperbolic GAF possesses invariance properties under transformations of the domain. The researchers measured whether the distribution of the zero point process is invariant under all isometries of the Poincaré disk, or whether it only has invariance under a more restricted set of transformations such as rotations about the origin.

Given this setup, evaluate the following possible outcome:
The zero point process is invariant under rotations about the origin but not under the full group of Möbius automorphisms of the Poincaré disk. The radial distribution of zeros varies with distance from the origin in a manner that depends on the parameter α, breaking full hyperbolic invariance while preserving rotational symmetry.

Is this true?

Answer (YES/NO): NO